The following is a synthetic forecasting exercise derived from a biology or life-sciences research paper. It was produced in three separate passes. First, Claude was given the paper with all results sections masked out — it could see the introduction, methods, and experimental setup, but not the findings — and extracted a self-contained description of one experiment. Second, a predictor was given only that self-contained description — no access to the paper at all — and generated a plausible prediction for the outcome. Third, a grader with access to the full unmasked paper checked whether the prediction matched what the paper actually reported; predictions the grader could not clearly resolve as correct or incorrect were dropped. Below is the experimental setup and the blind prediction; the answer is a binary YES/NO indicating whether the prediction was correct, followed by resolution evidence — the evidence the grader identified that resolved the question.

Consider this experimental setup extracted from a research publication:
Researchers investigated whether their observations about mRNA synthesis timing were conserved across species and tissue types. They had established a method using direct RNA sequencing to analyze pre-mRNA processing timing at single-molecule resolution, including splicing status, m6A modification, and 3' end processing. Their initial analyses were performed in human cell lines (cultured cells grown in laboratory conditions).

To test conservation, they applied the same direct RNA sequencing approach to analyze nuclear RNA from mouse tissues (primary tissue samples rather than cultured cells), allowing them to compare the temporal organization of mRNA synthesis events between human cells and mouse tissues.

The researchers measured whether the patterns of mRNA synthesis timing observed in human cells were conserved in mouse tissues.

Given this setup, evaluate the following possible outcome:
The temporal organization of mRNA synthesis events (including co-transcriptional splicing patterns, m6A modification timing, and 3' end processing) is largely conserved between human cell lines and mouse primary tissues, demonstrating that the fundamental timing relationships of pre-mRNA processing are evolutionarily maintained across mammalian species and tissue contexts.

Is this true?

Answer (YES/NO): YES